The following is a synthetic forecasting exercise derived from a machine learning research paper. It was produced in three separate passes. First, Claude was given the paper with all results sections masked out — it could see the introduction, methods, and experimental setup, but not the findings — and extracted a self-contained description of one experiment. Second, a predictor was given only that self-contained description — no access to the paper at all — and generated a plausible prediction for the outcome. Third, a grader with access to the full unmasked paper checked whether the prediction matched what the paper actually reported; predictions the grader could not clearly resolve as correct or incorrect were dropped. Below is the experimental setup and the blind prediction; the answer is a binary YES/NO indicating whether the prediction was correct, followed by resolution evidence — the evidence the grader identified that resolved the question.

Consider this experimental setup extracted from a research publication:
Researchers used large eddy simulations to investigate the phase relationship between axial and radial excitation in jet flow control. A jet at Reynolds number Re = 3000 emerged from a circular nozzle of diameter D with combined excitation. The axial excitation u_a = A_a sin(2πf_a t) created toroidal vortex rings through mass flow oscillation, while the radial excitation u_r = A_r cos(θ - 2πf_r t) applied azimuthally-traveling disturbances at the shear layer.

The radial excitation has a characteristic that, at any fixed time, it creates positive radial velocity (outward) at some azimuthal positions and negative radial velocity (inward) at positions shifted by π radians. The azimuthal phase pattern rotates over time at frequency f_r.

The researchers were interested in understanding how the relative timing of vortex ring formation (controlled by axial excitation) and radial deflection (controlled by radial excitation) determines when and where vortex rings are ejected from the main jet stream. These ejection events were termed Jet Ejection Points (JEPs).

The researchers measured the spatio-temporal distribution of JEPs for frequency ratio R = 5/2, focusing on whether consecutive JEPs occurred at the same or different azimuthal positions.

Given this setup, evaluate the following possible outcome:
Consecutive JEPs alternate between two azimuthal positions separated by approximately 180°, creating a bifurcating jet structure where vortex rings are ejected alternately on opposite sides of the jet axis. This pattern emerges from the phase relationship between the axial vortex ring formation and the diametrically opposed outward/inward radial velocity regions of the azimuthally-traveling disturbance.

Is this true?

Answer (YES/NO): NO